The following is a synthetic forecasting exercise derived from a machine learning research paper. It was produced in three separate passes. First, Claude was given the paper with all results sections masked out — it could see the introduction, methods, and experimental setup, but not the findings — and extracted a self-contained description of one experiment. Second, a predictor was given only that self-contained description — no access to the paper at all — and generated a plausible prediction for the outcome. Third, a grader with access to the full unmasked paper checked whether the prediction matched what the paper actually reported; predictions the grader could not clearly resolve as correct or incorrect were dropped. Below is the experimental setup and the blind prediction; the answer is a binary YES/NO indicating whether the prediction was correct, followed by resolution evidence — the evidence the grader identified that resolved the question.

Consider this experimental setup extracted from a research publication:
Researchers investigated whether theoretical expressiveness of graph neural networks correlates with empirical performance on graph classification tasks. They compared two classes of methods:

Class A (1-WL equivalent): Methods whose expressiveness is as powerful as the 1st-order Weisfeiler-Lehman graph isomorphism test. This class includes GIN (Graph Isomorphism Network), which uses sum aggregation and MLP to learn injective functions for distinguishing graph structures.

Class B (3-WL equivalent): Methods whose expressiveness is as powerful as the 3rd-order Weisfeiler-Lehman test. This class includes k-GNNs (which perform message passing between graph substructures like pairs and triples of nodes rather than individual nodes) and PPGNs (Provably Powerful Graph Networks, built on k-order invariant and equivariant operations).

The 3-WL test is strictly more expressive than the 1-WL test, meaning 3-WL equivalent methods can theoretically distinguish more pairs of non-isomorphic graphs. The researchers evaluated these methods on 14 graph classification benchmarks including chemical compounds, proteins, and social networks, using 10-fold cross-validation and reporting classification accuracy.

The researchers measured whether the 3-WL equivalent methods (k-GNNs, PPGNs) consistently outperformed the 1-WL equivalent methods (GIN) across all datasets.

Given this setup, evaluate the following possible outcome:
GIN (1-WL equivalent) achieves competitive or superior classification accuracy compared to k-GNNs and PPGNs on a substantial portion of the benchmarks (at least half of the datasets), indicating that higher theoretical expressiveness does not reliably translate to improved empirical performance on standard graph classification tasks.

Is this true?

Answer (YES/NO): YES